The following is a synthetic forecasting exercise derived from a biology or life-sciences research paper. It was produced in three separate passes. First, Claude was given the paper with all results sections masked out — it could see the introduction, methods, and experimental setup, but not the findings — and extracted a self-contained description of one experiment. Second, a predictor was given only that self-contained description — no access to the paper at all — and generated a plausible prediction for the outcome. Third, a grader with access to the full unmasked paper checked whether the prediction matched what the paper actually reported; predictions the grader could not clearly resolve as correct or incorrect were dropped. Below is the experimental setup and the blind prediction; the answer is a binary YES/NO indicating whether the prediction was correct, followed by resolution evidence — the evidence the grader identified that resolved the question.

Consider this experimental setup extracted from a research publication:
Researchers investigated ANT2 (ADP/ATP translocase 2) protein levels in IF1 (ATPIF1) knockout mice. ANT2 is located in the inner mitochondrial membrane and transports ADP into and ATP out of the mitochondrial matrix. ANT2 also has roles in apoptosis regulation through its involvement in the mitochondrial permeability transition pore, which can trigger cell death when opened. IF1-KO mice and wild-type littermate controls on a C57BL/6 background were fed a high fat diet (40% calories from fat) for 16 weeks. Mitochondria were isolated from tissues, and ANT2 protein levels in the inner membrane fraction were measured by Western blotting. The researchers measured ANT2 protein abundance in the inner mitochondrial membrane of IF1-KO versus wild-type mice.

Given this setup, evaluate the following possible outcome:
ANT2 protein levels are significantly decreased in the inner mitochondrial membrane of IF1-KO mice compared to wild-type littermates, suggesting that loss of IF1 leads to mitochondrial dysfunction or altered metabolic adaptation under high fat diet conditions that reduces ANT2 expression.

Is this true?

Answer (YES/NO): YES